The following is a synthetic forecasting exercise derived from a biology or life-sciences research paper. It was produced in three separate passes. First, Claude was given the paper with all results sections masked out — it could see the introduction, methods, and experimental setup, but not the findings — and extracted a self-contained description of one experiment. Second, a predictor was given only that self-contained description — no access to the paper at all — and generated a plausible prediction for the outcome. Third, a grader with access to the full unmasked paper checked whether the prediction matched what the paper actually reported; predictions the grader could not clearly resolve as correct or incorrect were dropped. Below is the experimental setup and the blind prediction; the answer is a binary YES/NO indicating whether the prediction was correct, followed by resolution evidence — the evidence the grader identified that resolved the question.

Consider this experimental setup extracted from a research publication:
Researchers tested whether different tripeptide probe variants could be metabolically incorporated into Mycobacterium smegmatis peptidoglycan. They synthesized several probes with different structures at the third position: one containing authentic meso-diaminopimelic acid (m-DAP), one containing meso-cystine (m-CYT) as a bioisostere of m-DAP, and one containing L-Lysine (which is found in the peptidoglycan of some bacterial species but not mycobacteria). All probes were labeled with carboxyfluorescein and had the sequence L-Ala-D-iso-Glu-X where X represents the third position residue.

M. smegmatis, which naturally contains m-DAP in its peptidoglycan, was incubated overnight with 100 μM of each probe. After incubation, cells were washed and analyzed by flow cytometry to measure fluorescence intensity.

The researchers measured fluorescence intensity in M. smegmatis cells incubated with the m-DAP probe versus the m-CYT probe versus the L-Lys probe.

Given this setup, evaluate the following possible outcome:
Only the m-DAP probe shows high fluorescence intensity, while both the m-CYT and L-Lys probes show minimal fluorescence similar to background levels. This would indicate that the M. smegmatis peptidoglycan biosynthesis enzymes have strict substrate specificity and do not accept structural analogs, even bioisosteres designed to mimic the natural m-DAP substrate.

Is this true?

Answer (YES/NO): NO